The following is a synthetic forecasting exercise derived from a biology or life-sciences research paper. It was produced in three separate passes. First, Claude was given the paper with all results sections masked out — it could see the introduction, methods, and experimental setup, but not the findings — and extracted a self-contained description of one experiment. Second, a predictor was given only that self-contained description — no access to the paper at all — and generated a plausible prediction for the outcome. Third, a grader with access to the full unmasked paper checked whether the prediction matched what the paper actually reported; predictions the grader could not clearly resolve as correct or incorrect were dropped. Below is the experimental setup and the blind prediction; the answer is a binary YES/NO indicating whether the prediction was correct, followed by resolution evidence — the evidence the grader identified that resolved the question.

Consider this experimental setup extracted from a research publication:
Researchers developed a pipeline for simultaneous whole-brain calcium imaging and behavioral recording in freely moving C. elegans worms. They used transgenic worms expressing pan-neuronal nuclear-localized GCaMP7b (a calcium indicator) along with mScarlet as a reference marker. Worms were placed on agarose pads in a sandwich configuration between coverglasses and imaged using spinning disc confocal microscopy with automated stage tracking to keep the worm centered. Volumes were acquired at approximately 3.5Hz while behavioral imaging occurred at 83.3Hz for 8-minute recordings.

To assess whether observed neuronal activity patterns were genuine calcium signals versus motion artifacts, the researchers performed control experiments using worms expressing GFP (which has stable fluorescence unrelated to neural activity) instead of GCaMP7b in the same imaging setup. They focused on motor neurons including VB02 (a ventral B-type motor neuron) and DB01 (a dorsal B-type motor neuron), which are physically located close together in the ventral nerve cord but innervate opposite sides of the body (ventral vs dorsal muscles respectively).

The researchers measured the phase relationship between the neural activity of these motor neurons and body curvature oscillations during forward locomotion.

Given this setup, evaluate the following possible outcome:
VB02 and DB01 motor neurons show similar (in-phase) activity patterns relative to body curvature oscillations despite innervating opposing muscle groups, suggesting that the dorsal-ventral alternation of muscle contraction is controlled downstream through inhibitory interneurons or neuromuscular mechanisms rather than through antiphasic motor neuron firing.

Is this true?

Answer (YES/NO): NO